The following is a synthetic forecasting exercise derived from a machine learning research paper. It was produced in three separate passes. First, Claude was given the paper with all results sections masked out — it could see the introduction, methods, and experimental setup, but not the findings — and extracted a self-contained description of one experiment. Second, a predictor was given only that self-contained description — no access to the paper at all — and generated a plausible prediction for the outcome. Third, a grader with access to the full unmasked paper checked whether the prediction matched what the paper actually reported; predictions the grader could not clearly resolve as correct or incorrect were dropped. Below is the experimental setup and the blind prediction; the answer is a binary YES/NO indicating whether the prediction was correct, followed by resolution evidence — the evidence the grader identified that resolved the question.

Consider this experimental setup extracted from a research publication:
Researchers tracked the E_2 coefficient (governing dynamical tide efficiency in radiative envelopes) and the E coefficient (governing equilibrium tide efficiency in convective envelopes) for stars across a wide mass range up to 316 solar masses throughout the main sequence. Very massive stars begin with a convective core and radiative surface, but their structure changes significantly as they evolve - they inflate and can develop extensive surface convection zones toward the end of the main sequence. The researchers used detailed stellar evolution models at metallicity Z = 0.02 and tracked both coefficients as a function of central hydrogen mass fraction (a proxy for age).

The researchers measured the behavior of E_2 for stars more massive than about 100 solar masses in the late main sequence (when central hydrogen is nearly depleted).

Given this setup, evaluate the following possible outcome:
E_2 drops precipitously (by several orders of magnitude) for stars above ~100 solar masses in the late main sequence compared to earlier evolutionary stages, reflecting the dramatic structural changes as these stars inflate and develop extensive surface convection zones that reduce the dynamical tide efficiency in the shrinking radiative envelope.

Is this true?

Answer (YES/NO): YES